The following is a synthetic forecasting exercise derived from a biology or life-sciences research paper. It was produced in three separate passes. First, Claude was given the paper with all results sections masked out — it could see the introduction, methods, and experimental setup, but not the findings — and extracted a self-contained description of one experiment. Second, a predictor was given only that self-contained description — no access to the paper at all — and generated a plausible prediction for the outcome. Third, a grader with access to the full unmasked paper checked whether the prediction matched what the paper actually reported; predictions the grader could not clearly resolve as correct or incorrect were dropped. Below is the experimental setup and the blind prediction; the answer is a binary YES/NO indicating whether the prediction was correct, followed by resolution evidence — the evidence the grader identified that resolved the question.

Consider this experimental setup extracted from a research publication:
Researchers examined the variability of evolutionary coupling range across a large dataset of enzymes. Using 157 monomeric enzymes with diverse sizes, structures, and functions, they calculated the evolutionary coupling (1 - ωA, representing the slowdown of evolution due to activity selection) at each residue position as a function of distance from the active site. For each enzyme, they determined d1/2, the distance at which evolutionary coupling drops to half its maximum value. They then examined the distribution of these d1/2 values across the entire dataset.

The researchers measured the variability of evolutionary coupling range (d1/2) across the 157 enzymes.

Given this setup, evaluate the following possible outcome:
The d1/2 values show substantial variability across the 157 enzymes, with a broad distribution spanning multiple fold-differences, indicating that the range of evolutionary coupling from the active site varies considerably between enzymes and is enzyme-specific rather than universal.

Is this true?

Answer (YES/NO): YES